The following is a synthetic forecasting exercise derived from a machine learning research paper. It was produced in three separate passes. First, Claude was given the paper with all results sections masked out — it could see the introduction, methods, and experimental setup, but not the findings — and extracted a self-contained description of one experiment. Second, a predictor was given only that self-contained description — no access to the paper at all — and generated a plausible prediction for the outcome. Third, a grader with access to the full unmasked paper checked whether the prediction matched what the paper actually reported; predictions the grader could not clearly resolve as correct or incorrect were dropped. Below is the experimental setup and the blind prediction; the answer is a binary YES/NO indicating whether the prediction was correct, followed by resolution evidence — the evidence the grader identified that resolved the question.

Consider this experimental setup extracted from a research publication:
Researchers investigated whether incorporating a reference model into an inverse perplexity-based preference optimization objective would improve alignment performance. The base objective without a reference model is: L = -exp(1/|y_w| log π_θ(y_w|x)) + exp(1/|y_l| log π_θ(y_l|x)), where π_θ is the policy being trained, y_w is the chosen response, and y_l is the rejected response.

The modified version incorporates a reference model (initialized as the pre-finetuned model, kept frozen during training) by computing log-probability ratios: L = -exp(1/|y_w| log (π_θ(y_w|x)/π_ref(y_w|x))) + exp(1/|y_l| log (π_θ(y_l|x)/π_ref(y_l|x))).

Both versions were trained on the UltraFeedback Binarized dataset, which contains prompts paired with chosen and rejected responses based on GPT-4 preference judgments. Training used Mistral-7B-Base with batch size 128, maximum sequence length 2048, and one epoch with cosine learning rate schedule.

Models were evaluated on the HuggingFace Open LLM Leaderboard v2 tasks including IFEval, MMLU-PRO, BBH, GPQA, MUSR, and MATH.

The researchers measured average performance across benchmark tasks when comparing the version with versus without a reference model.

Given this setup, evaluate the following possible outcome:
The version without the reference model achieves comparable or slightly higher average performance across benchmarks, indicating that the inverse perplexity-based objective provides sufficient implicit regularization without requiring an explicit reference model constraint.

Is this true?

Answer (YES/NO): YES